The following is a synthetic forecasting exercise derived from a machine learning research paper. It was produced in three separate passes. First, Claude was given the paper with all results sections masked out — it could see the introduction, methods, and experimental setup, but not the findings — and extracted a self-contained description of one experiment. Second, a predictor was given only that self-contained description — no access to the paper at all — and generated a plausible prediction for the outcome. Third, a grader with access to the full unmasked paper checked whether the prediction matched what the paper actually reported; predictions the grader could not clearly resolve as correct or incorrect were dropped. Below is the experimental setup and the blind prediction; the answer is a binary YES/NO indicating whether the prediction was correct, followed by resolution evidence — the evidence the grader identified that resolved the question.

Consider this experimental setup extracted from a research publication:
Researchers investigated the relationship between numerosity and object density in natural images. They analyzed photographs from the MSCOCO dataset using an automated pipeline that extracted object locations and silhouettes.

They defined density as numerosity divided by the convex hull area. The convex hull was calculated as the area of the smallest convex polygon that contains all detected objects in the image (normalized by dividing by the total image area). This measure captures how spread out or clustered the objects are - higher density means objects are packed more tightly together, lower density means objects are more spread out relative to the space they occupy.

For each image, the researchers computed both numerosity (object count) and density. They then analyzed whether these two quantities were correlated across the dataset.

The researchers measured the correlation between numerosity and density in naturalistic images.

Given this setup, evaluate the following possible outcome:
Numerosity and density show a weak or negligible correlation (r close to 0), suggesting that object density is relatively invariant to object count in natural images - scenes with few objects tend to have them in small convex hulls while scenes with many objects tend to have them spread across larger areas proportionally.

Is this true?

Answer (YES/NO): NO